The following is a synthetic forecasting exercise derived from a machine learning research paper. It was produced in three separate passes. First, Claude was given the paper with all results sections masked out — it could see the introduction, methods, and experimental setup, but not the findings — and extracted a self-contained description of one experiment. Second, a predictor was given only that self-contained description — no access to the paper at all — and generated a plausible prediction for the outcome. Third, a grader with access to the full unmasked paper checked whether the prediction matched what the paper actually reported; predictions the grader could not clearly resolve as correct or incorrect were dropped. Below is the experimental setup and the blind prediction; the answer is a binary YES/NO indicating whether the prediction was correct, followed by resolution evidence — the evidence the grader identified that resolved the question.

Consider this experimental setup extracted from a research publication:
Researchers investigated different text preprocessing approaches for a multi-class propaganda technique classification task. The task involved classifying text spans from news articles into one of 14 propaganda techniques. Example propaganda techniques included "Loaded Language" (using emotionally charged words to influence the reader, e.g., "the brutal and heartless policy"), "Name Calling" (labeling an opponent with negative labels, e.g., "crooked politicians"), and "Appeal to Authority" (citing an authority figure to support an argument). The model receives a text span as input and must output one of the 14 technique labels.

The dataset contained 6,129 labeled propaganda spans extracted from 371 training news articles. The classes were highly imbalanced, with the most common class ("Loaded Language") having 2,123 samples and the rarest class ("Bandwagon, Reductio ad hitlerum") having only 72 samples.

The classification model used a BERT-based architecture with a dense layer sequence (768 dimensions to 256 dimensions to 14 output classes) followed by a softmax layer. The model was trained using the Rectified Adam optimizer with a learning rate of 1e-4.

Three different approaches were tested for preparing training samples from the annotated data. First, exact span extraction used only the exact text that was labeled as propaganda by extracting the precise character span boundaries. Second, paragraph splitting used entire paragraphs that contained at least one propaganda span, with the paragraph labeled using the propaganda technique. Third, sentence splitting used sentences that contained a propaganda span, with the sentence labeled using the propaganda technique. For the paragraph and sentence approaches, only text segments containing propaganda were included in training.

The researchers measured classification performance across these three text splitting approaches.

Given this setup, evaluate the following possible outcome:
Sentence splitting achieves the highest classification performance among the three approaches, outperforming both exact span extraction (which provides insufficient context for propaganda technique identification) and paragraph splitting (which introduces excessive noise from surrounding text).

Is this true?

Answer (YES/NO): NO